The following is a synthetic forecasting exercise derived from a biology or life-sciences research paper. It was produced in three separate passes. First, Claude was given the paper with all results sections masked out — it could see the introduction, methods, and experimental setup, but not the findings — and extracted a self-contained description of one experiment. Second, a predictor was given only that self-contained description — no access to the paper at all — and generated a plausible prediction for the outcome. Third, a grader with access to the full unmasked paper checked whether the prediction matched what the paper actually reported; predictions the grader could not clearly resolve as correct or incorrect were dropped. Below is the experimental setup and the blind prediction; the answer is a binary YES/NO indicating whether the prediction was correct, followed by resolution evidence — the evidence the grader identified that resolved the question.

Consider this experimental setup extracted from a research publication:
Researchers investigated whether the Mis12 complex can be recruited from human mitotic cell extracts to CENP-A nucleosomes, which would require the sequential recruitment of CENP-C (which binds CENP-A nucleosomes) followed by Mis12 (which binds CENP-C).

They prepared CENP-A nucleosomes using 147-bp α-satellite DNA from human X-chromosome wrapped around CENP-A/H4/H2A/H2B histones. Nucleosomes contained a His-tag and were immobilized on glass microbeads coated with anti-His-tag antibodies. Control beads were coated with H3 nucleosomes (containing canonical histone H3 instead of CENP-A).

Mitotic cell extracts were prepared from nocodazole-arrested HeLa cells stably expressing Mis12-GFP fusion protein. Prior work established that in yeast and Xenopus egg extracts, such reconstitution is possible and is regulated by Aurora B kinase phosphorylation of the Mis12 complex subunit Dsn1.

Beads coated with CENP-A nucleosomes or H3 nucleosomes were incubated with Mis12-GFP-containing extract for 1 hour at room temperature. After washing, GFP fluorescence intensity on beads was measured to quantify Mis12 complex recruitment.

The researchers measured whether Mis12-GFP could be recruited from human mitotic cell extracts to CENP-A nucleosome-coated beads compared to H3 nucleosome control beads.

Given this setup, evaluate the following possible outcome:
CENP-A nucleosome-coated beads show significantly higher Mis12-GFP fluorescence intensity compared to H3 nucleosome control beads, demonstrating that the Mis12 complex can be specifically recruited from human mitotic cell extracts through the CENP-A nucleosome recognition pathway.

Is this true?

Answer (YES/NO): NO